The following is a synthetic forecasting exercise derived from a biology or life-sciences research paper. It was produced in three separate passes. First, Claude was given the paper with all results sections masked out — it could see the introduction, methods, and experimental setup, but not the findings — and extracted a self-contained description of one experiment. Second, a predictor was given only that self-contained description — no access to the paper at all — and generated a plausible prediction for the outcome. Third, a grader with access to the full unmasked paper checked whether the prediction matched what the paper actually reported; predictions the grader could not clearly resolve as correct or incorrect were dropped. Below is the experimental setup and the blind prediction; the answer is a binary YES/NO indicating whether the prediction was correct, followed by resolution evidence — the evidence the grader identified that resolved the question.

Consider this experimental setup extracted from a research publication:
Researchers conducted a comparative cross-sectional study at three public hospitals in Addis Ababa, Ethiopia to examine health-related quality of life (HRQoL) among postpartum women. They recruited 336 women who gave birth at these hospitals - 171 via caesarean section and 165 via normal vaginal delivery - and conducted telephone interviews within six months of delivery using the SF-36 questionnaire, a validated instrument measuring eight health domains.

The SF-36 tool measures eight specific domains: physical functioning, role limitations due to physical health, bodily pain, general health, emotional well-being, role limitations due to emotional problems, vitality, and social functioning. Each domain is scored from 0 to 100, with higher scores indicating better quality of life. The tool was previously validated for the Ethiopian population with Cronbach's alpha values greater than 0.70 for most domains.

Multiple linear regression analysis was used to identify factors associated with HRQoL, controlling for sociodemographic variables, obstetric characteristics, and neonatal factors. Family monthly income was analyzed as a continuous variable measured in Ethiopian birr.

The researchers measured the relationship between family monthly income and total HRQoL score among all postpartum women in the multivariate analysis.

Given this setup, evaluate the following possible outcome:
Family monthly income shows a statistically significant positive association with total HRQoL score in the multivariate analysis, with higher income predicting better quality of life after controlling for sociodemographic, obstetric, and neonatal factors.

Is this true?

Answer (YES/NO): NO